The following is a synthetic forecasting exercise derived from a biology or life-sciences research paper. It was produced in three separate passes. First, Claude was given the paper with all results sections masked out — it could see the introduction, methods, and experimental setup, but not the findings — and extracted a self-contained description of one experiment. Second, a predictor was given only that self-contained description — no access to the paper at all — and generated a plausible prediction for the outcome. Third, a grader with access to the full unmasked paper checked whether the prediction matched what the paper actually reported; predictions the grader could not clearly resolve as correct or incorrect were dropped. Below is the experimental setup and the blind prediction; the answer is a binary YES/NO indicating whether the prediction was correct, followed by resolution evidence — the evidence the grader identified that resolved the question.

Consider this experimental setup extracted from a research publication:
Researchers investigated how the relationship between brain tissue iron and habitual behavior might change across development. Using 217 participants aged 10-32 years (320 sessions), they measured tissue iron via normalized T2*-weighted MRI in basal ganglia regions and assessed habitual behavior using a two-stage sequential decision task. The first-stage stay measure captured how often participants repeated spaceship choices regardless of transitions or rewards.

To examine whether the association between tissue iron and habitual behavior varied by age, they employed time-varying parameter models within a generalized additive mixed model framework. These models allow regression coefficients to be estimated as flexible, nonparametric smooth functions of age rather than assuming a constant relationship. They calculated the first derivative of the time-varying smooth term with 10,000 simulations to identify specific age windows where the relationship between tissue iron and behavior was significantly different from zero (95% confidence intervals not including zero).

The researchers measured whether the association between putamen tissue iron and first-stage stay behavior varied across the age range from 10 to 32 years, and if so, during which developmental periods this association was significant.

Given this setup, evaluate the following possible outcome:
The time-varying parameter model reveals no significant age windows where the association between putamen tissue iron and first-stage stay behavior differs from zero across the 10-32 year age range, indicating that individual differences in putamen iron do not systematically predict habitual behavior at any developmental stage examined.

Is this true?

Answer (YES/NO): NO